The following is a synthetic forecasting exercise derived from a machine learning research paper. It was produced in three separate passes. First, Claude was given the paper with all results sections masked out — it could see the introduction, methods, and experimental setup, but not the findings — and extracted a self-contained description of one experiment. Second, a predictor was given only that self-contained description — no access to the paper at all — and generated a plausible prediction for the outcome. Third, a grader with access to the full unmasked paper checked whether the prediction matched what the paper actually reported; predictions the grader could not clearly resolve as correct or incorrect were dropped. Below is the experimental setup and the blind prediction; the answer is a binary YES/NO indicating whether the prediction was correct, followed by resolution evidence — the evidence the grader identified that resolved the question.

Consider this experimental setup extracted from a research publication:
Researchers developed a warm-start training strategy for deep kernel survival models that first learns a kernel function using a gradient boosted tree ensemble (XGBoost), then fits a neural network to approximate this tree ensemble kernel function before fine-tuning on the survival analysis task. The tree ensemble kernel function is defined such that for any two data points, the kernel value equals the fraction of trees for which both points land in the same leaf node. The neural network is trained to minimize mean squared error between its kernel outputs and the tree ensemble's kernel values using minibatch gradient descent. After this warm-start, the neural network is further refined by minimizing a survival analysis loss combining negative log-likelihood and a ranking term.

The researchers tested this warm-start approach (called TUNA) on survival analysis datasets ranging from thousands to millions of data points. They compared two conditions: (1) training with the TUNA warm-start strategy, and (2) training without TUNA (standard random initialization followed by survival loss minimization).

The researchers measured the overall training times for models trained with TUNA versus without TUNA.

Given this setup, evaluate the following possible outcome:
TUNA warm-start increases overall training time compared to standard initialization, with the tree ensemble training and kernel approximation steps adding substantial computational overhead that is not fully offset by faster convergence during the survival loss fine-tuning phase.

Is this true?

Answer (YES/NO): NO